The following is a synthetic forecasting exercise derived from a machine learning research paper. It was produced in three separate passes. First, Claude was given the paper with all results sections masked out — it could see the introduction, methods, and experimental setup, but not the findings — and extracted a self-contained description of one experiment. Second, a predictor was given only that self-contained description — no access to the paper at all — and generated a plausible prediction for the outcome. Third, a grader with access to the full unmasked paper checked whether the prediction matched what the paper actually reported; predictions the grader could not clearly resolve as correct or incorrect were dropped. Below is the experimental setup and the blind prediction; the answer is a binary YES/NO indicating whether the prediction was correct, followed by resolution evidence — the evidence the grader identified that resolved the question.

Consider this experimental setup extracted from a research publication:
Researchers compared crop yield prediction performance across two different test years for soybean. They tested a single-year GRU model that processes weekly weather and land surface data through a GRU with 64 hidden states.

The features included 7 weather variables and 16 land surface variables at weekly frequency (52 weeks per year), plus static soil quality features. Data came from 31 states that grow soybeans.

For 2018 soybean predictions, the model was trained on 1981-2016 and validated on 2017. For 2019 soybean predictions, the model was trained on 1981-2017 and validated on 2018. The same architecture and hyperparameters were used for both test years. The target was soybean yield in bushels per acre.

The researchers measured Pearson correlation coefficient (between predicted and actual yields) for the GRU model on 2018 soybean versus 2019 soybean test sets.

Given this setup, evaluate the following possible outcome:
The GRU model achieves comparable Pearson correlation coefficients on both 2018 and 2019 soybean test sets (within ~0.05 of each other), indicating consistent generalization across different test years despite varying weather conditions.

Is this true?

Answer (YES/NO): NO